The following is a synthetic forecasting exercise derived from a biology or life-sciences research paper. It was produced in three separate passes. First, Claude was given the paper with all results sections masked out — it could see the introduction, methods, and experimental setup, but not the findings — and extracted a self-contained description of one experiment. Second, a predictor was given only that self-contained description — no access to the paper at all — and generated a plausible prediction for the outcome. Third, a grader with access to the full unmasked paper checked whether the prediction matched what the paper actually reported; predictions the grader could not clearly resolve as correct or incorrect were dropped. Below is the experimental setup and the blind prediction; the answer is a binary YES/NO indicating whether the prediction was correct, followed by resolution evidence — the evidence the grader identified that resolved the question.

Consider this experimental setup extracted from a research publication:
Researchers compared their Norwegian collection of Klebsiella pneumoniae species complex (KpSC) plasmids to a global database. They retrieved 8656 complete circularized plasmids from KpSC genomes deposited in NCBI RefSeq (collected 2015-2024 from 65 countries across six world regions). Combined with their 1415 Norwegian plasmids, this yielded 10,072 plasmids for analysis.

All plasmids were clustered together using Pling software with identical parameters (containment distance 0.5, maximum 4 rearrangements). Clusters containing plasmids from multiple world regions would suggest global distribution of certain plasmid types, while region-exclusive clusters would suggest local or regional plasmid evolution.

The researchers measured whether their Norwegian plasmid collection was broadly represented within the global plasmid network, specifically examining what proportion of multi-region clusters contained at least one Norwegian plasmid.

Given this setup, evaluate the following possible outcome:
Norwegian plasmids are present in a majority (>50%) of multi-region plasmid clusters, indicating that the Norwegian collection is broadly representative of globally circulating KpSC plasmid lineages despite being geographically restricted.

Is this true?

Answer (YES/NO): YES